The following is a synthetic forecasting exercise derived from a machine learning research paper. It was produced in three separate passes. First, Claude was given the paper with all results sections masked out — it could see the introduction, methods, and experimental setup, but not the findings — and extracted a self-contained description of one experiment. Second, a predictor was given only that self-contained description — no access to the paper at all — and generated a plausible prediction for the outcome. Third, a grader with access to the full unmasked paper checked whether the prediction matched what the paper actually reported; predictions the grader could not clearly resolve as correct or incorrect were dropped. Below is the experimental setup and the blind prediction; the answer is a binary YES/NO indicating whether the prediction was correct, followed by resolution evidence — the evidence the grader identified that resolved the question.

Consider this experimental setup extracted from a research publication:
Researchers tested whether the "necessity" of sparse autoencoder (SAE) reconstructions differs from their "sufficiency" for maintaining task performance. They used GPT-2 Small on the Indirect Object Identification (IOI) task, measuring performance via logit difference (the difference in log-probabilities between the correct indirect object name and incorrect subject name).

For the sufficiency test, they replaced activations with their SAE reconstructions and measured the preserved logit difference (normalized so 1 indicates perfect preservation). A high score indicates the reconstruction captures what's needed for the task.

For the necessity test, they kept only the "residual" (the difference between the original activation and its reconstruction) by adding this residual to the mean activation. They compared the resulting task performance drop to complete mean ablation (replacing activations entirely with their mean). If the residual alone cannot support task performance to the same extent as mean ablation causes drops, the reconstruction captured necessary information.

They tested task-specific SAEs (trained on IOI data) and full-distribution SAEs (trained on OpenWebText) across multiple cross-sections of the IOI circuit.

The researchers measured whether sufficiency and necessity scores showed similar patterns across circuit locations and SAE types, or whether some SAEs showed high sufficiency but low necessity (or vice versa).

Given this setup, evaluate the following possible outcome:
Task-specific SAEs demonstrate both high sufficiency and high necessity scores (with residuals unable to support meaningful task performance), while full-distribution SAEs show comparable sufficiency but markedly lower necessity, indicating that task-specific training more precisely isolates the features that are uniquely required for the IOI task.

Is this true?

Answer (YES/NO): NO